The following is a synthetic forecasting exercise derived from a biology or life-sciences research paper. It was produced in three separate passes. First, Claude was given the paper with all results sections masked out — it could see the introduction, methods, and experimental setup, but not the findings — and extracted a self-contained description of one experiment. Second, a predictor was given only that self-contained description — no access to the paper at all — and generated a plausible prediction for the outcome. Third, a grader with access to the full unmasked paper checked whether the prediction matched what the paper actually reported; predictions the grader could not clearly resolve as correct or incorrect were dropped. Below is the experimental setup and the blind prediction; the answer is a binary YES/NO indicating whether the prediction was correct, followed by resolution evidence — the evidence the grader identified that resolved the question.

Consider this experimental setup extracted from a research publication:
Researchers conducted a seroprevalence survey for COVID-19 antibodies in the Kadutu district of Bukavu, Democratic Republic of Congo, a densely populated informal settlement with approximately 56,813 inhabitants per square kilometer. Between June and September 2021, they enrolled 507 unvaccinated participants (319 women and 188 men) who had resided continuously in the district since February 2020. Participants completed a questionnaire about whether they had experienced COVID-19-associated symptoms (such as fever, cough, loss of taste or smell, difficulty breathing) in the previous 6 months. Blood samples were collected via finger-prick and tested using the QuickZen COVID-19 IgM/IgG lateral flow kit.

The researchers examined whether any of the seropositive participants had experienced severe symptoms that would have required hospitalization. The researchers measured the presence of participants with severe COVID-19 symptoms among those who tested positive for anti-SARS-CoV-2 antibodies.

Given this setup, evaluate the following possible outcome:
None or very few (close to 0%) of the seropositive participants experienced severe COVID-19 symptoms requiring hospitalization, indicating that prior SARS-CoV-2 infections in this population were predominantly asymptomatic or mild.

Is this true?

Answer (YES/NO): YES